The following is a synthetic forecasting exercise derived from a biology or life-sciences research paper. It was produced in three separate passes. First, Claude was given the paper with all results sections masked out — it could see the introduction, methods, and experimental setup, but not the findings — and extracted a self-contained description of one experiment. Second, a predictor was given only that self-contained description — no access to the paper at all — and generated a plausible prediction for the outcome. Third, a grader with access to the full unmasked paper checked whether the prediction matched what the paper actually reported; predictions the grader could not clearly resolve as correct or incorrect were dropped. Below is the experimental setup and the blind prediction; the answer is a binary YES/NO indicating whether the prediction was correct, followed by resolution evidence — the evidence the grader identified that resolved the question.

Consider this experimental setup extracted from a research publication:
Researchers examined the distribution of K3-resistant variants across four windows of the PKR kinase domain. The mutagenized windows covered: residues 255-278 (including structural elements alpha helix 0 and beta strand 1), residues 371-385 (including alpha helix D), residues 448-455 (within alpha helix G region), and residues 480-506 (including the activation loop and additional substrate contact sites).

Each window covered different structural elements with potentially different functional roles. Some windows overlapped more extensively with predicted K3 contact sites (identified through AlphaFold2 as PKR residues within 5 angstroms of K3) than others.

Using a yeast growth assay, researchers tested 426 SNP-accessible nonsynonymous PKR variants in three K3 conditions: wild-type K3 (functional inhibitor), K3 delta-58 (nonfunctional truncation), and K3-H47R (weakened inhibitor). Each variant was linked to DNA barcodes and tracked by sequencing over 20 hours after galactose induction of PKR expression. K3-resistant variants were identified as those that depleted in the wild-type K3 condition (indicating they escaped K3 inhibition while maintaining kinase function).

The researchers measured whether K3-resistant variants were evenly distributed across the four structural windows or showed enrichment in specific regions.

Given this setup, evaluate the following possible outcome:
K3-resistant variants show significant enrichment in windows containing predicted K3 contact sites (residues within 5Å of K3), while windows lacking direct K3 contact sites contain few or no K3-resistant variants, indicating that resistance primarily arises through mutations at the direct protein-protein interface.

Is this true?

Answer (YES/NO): NO